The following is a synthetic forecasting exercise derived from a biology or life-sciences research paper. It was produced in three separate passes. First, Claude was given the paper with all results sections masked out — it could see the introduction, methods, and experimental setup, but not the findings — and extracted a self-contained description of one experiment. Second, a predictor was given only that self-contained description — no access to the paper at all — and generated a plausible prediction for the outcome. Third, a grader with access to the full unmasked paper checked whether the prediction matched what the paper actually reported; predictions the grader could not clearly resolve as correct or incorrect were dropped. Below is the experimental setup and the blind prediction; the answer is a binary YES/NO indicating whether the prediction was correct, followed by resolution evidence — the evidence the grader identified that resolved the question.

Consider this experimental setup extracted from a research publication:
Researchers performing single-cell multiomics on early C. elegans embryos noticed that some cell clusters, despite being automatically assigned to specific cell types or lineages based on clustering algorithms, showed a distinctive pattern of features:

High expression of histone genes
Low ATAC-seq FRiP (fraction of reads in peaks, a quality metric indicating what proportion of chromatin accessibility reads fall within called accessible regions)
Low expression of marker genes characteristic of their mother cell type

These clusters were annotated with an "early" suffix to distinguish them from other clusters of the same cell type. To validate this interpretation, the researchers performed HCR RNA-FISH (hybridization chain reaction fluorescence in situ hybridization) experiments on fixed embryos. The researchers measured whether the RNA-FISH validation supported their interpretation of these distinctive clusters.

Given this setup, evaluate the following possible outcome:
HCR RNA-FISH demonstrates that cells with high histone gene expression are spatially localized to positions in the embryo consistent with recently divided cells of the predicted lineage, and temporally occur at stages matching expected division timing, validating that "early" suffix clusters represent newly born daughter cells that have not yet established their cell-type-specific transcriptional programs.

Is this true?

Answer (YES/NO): NO